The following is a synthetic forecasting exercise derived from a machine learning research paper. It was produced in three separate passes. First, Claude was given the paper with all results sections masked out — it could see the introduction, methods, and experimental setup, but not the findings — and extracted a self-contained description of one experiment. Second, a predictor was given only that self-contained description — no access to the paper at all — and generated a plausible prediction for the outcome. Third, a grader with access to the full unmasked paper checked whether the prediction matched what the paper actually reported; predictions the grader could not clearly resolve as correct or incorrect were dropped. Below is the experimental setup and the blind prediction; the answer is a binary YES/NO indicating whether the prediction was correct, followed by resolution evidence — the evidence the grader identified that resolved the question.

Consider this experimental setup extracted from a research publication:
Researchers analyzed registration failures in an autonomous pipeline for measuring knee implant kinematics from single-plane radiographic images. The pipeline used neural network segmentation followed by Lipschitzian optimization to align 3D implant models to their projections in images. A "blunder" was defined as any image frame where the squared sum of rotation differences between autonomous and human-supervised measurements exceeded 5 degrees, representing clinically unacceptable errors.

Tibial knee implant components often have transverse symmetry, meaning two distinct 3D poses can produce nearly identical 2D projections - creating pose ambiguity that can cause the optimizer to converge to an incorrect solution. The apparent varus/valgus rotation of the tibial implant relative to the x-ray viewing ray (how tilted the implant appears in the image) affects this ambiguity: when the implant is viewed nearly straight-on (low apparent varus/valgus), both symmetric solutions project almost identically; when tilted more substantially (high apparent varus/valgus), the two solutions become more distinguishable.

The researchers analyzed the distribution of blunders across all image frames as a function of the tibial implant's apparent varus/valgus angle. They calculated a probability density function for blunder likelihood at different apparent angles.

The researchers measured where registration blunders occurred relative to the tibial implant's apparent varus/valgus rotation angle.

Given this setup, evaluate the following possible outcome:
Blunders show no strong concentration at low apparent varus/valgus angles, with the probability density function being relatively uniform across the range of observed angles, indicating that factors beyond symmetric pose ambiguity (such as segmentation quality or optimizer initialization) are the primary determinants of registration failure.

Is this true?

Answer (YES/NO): NO